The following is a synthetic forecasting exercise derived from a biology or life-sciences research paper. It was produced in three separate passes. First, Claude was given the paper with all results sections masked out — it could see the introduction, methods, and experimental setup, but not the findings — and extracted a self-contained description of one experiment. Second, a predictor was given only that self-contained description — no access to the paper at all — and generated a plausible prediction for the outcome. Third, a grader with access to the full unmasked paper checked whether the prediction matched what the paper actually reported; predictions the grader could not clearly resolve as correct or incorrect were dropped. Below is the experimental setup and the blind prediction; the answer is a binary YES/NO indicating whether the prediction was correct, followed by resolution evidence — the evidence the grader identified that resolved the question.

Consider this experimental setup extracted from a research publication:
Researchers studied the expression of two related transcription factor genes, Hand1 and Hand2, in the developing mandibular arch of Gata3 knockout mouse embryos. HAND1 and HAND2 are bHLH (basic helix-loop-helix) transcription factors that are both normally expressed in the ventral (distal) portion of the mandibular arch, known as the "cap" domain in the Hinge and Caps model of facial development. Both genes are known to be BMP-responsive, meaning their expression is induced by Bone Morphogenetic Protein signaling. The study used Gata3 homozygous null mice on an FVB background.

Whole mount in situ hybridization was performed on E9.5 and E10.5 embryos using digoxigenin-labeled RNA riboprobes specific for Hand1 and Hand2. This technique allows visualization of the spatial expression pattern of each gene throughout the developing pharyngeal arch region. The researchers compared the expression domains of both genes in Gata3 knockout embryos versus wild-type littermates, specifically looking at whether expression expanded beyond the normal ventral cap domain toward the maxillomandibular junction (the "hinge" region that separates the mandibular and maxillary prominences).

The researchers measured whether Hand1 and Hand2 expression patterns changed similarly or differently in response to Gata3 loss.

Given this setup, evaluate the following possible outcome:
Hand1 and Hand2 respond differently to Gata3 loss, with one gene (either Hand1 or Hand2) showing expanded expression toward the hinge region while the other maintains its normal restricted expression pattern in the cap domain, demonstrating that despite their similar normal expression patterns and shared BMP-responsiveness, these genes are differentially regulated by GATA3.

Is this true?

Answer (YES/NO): YES